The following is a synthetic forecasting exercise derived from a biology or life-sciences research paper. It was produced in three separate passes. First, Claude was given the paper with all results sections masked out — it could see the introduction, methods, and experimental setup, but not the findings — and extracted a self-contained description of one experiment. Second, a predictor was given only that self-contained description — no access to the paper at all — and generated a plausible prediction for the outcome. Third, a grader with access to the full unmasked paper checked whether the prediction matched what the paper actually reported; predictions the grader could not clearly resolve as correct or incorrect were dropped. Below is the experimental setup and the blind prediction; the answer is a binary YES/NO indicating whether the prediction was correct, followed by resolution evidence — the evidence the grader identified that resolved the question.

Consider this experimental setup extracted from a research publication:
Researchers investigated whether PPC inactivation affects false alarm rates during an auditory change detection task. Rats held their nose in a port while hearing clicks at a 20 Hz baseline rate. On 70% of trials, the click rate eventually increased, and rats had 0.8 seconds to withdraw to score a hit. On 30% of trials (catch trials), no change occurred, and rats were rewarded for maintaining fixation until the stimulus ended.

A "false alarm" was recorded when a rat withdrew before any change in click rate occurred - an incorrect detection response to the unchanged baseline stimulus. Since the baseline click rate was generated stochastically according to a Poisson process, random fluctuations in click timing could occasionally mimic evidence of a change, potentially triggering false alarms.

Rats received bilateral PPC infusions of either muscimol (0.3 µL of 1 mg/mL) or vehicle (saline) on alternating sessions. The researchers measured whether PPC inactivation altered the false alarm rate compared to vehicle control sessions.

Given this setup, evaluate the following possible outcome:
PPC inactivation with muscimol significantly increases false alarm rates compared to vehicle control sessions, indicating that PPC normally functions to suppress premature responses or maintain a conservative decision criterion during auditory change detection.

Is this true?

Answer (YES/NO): NO